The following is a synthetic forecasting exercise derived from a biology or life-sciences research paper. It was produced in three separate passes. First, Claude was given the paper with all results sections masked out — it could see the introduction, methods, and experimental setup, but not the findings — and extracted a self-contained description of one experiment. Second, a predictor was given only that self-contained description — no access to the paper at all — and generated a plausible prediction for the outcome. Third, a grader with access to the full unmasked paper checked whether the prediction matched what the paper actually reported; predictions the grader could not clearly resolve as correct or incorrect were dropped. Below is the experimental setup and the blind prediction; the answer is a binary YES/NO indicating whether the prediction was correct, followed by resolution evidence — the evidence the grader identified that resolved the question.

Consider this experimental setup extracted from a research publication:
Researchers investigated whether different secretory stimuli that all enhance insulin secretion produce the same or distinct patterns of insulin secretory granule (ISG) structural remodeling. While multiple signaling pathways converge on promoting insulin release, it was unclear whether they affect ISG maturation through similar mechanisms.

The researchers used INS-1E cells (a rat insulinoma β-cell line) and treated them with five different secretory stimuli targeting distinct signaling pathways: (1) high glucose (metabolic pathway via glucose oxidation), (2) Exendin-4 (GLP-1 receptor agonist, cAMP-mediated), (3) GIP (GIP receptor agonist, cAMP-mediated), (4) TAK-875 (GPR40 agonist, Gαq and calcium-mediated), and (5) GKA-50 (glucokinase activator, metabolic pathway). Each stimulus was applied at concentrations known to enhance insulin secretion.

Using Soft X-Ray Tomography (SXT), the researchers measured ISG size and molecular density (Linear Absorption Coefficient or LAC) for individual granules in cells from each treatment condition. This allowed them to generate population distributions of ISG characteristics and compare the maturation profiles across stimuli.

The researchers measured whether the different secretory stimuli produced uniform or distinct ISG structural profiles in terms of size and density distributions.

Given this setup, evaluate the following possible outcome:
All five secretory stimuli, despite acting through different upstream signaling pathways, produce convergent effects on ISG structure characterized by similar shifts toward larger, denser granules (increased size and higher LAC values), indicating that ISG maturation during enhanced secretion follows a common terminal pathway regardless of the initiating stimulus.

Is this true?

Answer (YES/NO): NO